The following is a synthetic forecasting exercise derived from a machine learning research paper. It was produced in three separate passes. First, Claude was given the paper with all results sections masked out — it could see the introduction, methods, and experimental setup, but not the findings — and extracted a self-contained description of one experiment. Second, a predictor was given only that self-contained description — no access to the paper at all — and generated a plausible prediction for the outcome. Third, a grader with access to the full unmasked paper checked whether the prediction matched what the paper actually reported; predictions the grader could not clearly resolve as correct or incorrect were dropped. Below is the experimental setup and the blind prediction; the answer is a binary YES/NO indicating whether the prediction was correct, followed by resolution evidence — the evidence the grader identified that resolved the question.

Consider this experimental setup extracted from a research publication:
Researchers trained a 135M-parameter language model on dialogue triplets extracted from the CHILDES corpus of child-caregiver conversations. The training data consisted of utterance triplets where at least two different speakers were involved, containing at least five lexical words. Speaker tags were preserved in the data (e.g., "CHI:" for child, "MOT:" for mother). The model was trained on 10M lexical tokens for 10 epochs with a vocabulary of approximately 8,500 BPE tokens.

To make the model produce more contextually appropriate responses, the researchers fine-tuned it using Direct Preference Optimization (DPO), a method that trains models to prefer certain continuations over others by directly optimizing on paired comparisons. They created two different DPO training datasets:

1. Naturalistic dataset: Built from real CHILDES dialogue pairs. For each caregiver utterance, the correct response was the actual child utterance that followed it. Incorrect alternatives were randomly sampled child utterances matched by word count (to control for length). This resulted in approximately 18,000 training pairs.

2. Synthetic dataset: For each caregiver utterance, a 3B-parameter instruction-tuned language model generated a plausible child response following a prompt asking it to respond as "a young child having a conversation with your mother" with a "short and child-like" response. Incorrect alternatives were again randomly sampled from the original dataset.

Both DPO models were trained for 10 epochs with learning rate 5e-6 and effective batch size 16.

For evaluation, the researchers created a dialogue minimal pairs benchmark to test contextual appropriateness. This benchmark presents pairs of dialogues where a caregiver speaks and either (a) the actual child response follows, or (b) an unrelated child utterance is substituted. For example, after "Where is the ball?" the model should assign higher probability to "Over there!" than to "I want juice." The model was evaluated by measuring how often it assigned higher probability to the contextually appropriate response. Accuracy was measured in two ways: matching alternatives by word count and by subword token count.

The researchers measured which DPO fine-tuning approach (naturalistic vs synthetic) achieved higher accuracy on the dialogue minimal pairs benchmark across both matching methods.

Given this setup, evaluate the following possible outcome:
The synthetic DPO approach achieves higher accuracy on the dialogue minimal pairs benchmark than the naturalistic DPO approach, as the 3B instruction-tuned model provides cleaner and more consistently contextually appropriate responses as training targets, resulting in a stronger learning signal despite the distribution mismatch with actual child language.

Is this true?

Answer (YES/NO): NO